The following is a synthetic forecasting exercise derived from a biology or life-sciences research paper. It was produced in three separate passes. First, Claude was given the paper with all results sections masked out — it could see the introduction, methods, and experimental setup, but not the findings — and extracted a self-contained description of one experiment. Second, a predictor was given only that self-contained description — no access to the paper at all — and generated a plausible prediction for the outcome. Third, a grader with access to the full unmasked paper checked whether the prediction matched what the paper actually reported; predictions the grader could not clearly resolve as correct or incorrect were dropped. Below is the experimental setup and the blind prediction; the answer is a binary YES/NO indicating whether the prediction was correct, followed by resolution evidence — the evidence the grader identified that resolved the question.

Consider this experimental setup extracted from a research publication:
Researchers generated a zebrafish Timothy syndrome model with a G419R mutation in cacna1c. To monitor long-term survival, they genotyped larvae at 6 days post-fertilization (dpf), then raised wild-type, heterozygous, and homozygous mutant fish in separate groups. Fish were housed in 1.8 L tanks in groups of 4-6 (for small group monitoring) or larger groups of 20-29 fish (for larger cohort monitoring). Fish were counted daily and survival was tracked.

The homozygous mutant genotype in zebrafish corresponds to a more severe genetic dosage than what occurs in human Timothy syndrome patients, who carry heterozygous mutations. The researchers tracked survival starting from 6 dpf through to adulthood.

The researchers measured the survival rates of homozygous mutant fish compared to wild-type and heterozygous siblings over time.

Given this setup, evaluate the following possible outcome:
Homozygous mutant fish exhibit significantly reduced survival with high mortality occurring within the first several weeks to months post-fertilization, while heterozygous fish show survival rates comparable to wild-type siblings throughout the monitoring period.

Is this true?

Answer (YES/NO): NO